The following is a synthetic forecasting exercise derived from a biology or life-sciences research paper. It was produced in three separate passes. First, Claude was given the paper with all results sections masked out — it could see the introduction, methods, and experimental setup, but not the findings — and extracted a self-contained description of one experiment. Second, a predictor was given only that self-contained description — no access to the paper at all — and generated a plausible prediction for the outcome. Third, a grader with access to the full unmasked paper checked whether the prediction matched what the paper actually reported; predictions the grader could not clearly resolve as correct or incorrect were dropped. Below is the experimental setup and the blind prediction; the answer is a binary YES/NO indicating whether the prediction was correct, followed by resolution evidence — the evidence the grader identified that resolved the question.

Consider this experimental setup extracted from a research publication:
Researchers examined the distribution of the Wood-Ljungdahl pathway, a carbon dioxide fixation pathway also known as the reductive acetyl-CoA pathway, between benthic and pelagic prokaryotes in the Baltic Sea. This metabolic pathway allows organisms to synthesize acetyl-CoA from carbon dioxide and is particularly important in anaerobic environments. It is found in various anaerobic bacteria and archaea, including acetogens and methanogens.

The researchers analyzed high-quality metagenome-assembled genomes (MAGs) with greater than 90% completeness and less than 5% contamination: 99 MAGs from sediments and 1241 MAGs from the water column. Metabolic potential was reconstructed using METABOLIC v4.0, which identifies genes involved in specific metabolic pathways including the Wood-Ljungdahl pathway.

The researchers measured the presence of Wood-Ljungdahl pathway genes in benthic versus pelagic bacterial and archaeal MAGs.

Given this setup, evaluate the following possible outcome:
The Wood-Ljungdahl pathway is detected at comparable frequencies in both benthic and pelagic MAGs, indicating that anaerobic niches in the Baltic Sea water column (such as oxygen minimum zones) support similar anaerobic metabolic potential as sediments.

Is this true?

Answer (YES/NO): NO